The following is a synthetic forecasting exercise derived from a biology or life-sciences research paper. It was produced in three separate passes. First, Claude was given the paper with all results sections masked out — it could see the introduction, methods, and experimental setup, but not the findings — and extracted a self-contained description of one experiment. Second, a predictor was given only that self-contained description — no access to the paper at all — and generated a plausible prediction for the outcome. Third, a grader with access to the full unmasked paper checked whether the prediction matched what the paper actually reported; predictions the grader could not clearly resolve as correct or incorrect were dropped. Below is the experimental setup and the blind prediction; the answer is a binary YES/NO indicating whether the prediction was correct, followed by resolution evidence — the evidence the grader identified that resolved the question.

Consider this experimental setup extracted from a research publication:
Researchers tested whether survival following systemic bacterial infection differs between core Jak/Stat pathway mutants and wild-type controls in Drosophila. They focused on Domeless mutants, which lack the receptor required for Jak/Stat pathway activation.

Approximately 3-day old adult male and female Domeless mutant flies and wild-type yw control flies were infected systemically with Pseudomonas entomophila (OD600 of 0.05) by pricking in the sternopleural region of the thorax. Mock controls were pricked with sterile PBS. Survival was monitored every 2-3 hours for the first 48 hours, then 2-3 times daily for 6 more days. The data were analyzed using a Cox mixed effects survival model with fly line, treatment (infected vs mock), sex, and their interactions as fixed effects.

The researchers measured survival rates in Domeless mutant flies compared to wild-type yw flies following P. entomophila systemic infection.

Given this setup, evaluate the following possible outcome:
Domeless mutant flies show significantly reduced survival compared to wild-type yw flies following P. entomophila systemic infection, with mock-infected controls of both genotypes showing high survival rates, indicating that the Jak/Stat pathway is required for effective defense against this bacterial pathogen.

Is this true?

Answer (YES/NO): NO